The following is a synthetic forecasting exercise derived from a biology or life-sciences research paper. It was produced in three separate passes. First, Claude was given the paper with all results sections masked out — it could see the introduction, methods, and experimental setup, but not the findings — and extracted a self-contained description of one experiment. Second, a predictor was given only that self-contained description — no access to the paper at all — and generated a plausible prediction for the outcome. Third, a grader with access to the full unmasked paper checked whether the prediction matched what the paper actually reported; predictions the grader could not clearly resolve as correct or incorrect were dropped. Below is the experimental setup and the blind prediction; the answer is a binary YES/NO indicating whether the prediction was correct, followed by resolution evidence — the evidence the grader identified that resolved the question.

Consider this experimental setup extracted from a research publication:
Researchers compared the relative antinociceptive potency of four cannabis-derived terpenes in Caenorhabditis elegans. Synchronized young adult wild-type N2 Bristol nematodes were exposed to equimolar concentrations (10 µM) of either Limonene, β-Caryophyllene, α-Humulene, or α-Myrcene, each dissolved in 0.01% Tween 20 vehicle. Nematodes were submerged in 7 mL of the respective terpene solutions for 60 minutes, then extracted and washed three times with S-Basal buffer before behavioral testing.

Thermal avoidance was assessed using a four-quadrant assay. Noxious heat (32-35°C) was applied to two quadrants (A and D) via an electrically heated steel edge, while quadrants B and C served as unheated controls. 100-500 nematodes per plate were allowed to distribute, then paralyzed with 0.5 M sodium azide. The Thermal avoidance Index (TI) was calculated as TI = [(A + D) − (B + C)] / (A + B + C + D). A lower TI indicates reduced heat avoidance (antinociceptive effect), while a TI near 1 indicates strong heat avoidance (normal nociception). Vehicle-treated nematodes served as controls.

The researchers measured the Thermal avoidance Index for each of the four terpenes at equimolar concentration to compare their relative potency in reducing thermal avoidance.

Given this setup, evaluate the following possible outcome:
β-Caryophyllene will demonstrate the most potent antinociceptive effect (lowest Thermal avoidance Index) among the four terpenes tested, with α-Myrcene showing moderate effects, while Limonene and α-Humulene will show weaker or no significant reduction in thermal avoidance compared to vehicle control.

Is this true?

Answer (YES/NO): NO